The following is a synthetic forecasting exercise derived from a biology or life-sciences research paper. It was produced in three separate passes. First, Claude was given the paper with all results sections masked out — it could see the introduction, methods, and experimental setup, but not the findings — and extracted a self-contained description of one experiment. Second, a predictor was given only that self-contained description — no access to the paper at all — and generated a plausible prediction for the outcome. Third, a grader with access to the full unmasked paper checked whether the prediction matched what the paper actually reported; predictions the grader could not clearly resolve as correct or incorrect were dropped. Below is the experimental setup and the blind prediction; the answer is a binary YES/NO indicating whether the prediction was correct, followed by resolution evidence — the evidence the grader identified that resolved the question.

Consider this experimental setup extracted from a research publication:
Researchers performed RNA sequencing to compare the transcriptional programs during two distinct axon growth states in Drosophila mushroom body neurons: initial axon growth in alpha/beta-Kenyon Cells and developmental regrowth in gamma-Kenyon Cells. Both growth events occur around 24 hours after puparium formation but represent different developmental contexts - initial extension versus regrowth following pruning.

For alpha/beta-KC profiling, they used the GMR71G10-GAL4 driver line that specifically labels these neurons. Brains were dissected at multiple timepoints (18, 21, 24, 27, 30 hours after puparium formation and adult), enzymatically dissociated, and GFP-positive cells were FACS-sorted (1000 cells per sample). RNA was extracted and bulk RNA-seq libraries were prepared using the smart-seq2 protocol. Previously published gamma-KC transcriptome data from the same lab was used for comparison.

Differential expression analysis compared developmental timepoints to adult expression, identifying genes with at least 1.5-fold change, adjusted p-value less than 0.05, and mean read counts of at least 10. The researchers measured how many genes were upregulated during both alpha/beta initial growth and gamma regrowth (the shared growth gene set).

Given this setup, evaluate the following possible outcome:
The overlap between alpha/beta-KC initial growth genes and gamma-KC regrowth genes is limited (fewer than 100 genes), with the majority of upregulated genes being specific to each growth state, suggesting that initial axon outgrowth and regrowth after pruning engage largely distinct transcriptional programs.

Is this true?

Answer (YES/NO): NO